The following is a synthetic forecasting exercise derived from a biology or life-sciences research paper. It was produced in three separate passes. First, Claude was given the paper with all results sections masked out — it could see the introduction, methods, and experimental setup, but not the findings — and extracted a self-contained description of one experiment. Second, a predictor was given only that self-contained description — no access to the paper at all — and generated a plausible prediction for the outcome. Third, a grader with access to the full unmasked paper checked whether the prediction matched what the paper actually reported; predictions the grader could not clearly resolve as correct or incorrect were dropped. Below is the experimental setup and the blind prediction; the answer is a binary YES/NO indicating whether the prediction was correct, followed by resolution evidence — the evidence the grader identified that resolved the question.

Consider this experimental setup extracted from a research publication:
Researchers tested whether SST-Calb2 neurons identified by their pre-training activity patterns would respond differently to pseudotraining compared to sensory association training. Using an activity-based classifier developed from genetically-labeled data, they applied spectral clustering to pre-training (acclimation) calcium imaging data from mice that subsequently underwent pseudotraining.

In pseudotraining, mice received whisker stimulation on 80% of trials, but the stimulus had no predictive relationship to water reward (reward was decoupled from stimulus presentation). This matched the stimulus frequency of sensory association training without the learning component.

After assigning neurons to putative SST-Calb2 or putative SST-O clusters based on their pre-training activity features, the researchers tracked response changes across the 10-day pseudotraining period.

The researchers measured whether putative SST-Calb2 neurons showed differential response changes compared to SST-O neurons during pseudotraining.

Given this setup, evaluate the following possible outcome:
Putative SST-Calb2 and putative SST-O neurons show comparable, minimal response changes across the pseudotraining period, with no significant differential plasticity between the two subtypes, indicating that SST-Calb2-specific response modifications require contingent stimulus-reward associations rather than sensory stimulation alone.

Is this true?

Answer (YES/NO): YES